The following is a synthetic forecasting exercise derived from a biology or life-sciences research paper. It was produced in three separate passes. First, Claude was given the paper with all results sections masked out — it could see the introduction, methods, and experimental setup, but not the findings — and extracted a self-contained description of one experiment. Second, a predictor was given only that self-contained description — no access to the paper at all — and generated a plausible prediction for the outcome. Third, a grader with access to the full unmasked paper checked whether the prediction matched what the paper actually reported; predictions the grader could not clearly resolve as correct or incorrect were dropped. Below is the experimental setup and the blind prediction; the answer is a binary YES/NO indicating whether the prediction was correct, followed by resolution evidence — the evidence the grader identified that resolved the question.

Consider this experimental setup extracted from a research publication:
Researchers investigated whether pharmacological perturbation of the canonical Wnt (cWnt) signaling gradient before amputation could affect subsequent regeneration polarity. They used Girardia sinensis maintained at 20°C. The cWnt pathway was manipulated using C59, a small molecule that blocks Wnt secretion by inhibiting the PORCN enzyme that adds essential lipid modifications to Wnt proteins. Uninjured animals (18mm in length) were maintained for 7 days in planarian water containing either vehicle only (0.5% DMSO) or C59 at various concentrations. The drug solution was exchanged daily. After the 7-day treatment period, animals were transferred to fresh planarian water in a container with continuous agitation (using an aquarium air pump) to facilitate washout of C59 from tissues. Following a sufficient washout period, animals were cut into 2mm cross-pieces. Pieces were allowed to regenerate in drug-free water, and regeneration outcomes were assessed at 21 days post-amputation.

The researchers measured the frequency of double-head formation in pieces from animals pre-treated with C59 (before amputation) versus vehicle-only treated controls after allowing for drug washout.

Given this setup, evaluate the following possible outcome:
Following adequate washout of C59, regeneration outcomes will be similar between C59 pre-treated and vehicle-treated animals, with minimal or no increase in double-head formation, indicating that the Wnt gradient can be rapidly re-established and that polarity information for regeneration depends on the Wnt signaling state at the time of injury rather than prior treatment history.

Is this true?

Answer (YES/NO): NO